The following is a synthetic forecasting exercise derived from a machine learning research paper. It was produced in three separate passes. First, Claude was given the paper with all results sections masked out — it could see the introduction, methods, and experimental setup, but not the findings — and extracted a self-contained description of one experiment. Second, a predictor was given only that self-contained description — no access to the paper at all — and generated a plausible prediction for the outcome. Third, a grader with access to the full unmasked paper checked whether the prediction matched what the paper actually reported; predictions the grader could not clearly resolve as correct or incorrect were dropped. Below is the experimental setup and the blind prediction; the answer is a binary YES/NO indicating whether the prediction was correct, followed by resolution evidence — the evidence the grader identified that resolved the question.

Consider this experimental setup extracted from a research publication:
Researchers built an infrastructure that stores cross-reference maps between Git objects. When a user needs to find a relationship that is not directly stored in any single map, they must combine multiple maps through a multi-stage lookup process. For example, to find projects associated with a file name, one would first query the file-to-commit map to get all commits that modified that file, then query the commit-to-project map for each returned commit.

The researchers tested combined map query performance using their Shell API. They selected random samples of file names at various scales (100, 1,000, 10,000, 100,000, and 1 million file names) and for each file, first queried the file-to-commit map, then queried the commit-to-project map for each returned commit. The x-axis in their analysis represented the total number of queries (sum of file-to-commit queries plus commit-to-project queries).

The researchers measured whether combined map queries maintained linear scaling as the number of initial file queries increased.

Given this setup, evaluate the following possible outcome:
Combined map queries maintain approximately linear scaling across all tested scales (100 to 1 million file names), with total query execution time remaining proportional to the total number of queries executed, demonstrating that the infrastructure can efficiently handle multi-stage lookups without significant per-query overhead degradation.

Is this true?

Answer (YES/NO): YES